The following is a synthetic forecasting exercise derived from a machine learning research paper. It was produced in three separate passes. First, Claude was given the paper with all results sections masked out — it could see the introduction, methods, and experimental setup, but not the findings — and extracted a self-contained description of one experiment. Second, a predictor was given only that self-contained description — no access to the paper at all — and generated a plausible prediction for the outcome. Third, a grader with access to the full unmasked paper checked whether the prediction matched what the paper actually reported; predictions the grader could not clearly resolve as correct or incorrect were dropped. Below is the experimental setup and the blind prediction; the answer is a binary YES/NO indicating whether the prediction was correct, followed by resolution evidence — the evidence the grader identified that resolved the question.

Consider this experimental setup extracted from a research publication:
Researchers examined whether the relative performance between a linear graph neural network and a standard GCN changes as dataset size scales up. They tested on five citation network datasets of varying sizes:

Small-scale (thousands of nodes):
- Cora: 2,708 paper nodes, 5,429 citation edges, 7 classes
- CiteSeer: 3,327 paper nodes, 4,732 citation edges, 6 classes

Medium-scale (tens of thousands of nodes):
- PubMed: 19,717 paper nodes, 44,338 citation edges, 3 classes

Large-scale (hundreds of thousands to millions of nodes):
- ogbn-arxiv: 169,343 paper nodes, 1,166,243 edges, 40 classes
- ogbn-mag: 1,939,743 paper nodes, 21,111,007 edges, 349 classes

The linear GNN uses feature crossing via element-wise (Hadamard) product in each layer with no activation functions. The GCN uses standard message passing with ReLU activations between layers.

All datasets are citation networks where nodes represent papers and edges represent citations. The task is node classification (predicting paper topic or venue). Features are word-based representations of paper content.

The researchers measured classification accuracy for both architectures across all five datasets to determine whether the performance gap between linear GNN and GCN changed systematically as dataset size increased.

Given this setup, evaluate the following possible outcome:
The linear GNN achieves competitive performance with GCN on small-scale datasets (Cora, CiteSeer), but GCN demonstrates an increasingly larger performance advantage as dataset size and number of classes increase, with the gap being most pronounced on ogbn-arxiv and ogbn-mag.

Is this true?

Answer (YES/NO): NO